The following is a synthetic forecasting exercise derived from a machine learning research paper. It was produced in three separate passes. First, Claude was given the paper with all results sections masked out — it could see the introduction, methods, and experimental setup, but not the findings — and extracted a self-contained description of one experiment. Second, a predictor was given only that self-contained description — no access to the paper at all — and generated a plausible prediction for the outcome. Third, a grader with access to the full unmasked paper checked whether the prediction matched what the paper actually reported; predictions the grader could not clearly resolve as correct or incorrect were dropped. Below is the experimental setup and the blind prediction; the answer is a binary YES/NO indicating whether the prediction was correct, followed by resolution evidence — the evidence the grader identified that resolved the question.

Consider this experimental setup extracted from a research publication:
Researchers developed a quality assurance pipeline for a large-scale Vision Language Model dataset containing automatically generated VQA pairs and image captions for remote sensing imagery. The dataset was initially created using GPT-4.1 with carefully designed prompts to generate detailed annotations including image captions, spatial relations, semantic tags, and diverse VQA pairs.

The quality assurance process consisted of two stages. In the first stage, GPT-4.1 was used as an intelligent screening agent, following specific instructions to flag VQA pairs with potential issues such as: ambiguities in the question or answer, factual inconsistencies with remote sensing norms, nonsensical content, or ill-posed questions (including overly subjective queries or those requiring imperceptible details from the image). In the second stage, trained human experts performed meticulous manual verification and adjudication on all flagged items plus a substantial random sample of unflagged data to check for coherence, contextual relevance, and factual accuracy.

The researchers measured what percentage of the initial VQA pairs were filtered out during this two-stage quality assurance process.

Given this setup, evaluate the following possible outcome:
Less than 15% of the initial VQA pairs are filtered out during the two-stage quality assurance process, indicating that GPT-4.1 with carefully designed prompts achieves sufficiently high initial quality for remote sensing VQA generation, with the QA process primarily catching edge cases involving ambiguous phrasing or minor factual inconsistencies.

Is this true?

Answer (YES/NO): YES